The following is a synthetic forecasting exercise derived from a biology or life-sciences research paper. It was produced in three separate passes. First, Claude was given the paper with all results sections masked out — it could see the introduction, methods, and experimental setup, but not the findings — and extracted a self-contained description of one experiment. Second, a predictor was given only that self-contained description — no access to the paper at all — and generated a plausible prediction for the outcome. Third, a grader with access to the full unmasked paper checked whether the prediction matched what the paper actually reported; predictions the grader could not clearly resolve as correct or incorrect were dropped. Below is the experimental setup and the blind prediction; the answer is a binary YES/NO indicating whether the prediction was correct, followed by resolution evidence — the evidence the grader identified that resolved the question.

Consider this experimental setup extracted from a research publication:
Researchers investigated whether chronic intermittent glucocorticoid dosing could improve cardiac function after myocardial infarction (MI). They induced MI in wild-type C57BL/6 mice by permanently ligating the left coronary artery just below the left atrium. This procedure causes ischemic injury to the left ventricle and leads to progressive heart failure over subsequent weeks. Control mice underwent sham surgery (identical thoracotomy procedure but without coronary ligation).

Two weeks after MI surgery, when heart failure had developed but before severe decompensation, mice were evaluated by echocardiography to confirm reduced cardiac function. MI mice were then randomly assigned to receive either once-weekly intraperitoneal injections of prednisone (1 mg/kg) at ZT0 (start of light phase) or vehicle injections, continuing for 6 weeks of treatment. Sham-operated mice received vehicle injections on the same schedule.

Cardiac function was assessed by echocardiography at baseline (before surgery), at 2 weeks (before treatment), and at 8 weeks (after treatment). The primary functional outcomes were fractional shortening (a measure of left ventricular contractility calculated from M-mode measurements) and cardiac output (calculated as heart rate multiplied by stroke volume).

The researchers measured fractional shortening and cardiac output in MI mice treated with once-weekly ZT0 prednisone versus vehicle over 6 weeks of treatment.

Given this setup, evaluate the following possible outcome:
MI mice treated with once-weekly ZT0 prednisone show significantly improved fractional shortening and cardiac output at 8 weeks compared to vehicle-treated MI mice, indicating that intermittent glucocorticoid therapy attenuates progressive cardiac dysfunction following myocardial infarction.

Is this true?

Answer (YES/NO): YES